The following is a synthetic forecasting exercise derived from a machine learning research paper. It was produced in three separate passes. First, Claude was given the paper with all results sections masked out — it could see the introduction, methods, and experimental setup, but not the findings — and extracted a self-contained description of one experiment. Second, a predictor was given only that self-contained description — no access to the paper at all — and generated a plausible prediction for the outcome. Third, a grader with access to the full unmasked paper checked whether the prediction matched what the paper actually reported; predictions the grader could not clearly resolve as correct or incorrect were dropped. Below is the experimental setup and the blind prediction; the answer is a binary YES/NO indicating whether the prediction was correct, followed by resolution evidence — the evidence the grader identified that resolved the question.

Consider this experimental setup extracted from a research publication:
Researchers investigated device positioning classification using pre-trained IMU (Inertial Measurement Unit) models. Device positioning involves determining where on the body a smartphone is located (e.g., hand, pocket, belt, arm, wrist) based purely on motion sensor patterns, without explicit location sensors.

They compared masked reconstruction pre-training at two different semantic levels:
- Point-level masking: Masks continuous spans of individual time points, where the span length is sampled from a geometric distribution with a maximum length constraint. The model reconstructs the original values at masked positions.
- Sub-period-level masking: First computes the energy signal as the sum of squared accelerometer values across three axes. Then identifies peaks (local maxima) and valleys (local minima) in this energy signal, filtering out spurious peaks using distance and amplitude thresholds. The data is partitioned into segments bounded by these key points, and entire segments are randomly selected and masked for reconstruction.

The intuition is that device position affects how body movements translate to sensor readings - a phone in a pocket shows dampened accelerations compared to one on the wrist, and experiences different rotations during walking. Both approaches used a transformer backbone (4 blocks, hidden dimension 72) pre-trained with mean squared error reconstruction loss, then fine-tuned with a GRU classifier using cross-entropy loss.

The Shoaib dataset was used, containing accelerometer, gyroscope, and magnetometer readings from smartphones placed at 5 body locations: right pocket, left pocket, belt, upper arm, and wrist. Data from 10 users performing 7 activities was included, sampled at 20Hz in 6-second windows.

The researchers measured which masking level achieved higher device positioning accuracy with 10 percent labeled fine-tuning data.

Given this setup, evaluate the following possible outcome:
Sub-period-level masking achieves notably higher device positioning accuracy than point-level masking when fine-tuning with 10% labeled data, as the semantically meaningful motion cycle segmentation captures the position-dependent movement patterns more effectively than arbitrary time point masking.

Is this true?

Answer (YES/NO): NO